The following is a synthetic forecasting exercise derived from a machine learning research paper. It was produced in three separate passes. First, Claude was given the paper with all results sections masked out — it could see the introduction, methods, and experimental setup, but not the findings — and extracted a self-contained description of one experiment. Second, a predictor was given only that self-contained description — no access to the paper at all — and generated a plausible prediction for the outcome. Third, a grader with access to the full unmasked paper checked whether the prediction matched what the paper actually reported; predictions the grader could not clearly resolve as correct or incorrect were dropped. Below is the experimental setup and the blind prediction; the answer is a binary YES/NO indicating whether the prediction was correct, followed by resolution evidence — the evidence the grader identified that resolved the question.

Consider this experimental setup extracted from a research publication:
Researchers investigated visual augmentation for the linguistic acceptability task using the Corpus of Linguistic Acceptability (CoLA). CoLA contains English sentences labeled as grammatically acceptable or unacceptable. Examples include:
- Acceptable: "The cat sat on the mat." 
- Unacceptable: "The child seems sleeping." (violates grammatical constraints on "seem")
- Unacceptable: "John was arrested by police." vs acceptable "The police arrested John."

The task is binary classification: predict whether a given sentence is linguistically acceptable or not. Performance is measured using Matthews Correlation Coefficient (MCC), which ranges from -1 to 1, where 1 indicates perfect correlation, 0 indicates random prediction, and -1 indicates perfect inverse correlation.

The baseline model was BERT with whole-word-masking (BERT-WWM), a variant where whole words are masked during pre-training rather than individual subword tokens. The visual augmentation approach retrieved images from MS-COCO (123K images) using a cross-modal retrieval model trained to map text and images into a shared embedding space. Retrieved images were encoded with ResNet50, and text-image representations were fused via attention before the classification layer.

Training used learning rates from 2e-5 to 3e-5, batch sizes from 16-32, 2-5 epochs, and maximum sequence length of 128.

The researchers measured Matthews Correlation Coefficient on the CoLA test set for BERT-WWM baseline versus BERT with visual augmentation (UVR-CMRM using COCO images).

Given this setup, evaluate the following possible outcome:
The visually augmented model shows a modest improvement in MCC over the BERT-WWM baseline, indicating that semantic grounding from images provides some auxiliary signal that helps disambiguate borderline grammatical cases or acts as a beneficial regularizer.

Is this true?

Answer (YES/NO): NO